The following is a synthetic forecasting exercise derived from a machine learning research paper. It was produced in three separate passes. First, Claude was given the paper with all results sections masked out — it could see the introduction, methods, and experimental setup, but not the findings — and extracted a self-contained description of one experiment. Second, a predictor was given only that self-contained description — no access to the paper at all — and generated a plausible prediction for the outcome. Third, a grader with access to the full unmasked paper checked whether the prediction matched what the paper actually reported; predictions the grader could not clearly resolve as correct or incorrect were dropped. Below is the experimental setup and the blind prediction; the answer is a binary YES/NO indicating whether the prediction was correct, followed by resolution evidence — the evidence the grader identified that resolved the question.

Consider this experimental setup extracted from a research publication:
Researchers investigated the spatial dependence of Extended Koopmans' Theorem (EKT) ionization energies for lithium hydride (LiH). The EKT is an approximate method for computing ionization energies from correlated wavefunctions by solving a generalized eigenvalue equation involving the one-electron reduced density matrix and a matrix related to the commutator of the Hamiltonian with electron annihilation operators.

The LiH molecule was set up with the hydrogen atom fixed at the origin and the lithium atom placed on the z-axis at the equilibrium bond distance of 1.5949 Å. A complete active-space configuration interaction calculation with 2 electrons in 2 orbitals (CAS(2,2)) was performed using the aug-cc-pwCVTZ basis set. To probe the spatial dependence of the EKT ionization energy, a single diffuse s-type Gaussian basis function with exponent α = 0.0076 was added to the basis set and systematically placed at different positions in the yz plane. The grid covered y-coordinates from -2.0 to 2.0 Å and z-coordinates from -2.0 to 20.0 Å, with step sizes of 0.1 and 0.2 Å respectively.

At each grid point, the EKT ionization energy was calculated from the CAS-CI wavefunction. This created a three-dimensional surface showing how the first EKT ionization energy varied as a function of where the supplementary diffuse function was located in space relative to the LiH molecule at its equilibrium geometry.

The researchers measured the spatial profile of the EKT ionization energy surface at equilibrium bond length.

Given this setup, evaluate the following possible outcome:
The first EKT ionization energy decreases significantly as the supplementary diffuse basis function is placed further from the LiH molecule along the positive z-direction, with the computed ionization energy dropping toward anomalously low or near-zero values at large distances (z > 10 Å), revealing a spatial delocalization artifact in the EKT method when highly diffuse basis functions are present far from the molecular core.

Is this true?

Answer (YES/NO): NO